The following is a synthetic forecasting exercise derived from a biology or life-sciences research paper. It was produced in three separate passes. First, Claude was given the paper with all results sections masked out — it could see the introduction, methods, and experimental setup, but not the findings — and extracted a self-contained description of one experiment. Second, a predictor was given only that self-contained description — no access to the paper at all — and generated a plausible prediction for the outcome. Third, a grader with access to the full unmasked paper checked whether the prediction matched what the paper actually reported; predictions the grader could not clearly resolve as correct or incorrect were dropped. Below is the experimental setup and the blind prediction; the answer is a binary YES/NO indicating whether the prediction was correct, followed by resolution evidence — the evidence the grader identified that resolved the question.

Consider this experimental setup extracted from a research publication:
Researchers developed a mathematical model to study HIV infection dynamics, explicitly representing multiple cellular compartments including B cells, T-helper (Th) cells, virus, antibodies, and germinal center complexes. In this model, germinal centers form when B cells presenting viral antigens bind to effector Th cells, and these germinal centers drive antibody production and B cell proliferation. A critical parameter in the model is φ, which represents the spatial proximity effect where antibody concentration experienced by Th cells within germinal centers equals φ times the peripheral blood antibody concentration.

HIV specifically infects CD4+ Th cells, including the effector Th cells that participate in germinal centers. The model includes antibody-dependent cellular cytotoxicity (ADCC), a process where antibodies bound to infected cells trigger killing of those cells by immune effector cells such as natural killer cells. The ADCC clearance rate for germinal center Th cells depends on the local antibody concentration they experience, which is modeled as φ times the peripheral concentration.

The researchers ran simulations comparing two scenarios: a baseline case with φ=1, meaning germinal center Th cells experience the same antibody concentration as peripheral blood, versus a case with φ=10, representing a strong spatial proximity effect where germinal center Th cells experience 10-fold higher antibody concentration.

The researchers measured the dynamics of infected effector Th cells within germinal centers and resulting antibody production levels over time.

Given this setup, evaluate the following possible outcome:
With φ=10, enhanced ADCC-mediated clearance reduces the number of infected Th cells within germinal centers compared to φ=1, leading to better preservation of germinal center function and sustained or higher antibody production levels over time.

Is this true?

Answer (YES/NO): NO